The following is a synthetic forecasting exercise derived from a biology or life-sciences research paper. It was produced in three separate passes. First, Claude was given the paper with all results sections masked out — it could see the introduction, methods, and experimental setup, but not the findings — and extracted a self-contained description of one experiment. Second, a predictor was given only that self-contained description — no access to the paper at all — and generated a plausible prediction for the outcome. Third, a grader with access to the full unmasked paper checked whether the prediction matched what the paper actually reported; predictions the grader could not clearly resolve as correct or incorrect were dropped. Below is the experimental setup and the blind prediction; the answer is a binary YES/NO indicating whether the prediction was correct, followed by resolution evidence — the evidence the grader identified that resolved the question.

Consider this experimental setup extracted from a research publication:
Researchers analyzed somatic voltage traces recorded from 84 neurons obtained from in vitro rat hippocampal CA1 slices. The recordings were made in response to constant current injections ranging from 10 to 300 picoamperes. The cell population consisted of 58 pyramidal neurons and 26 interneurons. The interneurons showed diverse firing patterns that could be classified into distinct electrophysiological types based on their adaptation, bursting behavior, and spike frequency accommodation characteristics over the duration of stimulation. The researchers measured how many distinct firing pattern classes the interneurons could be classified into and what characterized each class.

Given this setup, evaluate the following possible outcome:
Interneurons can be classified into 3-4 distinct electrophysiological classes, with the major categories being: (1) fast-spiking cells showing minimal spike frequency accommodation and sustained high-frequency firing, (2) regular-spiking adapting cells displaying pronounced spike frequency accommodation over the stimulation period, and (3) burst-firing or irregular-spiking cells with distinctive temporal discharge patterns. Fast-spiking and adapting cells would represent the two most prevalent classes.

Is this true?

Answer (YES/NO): NO